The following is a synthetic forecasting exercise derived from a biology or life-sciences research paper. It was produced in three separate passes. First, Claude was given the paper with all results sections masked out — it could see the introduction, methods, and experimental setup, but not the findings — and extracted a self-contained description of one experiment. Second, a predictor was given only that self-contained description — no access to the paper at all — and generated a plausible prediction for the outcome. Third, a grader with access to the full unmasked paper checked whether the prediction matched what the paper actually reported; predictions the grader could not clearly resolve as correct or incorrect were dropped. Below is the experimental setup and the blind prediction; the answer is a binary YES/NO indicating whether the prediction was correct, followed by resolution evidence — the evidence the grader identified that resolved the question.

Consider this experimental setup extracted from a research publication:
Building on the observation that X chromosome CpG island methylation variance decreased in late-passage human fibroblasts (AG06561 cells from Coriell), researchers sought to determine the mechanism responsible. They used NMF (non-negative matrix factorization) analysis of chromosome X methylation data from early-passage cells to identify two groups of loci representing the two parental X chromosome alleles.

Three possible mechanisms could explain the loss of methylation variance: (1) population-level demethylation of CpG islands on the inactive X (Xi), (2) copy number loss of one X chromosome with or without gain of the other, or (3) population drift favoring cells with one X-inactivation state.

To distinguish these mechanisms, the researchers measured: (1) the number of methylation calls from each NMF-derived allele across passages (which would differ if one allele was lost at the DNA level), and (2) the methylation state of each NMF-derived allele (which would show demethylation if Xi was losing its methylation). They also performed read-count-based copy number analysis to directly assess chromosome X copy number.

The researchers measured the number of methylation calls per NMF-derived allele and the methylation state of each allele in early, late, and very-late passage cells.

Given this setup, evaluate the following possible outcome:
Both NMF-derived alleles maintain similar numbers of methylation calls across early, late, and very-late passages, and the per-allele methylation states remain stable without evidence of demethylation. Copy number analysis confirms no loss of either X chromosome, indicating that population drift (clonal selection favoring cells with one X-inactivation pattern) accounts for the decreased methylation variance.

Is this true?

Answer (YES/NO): NO